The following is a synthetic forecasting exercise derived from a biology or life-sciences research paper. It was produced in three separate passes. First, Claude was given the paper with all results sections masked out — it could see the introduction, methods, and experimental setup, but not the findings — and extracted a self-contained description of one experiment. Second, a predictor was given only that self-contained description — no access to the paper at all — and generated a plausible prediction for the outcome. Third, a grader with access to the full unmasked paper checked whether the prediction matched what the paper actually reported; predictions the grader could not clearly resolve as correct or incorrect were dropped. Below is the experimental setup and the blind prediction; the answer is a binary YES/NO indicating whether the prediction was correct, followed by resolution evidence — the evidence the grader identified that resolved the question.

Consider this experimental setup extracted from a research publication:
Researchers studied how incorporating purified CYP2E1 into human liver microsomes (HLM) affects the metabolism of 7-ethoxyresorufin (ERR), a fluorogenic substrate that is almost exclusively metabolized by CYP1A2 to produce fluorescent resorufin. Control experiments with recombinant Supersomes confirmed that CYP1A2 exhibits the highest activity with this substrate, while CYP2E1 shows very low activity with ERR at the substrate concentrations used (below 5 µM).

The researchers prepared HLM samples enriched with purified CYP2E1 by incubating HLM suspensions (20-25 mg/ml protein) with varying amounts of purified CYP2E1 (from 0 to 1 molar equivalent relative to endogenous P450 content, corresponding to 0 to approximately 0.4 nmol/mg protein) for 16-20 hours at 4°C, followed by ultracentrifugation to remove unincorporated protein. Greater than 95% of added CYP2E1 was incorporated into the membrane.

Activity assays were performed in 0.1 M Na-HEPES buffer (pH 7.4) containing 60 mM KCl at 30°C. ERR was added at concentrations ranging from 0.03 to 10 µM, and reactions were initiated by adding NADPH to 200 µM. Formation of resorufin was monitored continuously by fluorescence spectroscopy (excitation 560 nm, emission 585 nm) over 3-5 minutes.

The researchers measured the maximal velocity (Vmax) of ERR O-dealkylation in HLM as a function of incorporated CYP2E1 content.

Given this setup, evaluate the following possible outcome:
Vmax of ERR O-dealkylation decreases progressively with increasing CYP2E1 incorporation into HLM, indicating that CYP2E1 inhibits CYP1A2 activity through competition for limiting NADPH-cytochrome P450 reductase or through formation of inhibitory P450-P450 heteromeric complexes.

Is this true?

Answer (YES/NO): NO